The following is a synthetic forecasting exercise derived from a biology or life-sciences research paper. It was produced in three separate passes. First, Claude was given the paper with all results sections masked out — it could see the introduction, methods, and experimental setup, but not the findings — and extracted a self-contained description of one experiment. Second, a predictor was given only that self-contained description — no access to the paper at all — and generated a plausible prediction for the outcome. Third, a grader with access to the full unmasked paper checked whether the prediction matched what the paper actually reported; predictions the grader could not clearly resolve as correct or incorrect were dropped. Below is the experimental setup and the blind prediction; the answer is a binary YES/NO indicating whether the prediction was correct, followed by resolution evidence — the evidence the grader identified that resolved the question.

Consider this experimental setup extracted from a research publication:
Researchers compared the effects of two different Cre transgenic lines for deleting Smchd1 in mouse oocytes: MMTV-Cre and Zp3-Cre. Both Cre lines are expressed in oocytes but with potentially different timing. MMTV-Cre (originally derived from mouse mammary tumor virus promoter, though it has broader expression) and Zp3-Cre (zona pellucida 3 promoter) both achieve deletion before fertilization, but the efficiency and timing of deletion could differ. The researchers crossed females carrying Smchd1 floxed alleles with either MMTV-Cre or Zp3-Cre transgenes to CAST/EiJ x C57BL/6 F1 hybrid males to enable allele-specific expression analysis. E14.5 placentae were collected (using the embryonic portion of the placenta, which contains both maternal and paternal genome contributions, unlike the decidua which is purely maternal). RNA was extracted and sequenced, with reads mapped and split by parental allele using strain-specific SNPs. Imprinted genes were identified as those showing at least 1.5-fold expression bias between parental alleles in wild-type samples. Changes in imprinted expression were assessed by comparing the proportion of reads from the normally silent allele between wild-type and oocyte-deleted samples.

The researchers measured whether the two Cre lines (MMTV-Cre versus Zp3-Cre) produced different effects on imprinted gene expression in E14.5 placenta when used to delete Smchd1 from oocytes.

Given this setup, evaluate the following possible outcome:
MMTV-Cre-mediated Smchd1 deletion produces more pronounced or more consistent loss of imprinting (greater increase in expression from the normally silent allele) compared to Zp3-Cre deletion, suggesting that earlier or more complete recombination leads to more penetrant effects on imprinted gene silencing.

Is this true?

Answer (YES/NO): NO